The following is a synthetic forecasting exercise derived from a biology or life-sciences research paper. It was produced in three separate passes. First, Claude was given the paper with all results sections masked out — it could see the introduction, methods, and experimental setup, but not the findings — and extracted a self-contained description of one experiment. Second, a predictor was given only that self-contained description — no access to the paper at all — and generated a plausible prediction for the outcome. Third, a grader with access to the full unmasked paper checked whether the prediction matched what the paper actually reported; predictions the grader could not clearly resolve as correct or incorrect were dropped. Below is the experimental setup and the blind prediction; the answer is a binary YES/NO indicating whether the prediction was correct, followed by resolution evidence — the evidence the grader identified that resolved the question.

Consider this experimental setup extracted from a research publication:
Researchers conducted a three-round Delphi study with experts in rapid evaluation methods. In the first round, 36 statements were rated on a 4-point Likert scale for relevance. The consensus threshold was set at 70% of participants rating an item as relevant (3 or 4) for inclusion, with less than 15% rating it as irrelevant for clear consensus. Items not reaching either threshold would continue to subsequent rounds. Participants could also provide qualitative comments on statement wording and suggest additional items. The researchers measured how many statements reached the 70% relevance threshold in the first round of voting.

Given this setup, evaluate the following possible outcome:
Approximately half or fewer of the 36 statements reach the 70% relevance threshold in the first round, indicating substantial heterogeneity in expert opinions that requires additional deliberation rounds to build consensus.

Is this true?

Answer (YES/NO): NO